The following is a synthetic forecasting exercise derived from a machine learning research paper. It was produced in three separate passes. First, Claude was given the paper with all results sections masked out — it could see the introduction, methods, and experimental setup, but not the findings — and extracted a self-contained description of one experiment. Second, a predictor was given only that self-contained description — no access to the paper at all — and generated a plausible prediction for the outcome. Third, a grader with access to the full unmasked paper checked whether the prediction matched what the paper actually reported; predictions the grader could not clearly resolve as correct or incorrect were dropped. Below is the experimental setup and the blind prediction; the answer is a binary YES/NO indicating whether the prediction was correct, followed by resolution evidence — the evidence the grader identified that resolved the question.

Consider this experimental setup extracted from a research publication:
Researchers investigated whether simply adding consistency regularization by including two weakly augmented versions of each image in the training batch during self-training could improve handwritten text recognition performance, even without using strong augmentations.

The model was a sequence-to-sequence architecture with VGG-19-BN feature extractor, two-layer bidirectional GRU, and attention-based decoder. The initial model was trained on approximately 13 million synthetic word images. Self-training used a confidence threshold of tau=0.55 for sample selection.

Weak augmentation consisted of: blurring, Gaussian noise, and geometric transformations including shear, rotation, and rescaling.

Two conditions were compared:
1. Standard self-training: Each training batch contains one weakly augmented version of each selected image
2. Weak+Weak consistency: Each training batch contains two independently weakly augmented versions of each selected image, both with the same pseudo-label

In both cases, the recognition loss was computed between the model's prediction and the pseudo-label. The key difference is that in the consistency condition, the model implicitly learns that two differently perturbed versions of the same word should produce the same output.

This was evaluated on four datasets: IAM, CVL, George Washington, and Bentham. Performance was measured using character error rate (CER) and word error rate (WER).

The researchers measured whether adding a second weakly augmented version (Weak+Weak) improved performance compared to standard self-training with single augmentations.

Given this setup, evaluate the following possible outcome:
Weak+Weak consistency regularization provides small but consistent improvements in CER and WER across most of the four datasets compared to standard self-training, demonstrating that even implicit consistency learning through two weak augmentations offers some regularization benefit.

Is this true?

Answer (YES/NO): YES